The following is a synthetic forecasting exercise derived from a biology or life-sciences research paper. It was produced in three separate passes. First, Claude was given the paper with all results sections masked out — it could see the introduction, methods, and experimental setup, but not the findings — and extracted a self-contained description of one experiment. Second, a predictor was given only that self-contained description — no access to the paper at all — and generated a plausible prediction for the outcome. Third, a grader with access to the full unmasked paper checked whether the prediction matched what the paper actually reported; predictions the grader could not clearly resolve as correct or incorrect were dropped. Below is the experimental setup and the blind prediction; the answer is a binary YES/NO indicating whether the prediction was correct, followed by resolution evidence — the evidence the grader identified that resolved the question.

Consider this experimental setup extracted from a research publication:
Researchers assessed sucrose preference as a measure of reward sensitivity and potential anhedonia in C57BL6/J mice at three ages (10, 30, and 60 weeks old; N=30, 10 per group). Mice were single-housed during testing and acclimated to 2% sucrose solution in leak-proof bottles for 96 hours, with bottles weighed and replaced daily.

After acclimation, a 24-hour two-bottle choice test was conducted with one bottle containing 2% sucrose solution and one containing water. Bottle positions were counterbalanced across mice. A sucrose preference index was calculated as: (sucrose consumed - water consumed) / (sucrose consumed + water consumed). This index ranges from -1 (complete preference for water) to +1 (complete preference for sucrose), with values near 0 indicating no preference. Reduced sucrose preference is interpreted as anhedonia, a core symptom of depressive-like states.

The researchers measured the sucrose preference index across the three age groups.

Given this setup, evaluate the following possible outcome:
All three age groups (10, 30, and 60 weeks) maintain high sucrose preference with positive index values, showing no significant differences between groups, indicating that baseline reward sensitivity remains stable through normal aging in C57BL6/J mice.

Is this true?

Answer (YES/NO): YES